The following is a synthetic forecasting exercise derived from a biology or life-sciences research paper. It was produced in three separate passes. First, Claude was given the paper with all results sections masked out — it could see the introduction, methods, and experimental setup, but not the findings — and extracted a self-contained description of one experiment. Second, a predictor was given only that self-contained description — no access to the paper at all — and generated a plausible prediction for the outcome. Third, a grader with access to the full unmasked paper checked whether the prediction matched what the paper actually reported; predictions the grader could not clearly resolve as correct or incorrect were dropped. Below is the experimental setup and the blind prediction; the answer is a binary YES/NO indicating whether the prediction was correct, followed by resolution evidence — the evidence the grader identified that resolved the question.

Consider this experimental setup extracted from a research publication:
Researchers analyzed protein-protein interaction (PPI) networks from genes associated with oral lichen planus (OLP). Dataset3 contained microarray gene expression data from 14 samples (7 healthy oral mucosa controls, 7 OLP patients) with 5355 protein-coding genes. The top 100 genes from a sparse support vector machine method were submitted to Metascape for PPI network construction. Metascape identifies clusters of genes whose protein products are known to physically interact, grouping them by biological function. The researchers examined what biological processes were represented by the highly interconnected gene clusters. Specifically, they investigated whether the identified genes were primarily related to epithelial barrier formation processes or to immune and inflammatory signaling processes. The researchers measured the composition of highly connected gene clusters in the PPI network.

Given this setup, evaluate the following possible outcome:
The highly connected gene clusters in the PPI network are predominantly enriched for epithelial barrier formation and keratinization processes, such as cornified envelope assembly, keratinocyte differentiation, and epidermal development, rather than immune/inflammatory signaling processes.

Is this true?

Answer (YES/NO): NO